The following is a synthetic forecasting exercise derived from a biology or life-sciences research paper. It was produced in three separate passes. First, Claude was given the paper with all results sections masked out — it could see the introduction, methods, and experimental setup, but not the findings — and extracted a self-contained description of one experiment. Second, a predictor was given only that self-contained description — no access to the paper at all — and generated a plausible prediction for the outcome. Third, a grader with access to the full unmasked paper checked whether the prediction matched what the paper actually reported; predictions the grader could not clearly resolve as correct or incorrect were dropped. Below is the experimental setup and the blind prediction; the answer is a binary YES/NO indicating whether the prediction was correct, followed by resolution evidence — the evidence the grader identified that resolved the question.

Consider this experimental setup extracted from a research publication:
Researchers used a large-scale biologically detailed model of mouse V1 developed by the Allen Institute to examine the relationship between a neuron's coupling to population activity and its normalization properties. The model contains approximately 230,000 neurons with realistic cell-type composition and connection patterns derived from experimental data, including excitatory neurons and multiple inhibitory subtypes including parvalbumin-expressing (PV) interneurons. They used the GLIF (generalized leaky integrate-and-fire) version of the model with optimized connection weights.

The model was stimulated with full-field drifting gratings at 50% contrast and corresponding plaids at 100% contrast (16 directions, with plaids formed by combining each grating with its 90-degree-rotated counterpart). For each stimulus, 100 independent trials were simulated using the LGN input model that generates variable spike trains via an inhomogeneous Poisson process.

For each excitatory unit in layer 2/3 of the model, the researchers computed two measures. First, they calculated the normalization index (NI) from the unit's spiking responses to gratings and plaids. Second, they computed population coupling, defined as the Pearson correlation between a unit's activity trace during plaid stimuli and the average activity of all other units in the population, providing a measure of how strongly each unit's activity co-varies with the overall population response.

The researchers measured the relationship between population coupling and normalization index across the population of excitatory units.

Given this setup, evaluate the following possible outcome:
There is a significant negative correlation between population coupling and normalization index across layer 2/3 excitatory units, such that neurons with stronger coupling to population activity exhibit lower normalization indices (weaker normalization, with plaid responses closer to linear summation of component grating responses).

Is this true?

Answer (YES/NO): YES